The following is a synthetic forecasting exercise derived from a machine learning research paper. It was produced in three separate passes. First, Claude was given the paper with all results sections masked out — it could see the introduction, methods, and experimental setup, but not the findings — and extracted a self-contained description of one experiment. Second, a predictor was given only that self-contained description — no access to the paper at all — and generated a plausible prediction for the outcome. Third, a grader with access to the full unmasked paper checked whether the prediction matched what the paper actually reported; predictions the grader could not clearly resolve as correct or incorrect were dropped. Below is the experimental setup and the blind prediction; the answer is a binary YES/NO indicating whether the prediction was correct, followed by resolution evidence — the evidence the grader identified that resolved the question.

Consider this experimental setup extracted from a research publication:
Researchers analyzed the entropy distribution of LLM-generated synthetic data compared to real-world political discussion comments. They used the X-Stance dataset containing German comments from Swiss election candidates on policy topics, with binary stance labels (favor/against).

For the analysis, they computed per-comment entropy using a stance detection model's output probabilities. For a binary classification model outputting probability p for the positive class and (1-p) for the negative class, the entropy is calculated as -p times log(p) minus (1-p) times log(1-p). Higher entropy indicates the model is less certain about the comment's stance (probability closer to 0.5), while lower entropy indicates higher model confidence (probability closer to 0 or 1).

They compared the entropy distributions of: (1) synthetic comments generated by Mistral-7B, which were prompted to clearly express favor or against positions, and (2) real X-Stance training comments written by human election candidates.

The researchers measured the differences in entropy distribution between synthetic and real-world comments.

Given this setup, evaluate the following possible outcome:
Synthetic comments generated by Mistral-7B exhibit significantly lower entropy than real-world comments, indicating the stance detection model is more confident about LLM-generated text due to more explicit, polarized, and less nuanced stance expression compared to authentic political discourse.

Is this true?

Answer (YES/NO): NO